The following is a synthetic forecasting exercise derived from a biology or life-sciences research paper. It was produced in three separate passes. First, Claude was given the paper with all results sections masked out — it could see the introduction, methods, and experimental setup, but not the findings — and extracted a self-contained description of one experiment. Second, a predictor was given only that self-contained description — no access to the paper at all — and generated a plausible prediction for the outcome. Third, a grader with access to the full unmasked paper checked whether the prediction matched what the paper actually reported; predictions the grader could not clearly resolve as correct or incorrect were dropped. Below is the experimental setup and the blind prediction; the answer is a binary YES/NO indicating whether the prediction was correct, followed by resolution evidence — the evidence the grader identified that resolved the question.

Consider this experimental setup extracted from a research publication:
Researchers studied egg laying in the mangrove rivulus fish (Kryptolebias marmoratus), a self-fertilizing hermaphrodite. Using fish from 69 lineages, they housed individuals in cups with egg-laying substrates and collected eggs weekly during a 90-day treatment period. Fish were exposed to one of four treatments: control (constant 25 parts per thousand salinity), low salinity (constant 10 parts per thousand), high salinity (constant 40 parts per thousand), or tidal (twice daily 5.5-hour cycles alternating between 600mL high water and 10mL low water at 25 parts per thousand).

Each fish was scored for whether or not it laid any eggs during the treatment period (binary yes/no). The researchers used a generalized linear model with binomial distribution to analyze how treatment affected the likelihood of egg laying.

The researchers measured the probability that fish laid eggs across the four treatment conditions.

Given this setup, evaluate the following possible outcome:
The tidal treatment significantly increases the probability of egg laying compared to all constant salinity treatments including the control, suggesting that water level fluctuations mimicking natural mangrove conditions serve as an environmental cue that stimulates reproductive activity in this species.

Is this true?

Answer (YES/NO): NO